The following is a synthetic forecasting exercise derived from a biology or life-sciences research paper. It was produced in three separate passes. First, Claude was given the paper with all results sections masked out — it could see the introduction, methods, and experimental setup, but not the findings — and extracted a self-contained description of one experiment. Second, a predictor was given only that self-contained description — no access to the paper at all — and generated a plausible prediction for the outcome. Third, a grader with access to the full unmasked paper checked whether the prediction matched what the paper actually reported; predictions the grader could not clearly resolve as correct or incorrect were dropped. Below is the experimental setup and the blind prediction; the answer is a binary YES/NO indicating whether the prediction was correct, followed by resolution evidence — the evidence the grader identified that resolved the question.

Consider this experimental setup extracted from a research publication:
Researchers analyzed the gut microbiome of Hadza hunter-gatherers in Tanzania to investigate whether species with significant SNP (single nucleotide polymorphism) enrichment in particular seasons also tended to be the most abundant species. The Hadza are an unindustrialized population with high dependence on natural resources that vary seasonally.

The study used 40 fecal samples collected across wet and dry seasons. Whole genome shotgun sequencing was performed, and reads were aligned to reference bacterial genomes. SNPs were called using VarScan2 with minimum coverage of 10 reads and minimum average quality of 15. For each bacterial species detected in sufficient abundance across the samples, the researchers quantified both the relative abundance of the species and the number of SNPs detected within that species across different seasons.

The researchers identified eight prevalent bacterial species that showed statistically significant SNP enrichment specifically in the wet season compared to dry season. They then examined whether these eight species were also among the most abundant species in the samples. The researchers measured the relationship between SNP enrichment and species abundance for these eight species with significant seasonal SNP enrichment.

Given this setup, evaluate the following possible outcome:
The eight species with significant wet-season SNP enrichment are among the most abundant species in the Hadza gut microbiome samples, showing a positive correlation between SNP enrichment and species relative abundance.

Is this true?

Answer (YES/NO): NO